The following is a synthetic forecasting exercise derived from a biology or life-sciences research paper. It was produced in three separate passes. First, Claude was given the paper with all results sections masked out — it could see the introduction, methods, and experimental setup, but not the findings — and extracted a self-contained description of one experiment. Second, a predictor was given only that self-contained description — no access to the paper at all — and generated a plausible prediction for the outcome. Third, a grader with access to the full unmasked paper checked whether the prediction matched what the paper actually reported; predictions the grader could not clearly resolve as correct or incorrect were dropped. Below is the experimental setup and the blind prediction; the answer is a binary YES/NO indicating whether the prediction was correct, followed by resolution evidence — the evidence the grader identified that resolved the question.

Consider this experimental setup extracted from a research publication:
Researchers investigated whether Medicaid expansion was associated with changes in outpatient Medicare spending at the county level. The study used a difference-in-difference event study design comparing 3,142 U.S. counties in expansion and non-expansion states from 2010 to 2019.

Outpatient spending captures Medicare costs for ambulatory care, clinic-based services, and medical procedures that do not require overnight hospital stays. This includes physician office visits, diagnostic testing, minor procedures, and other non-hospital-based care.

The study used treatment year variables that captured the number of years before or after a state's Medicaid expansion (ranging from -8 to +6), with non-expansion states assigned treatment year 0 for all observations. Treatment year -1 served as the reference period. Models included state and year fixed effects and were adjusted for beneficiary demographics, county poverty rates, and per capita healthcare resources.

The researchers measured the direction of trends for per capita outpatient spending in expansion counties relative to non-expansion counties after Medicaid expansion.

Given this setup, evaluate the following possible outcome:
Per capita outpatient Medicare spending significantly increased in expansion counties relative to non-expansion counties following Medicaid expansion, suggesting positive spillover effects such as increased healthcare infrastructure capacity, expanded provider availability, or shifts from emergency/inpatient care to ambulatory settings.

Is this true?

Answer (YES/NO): NO